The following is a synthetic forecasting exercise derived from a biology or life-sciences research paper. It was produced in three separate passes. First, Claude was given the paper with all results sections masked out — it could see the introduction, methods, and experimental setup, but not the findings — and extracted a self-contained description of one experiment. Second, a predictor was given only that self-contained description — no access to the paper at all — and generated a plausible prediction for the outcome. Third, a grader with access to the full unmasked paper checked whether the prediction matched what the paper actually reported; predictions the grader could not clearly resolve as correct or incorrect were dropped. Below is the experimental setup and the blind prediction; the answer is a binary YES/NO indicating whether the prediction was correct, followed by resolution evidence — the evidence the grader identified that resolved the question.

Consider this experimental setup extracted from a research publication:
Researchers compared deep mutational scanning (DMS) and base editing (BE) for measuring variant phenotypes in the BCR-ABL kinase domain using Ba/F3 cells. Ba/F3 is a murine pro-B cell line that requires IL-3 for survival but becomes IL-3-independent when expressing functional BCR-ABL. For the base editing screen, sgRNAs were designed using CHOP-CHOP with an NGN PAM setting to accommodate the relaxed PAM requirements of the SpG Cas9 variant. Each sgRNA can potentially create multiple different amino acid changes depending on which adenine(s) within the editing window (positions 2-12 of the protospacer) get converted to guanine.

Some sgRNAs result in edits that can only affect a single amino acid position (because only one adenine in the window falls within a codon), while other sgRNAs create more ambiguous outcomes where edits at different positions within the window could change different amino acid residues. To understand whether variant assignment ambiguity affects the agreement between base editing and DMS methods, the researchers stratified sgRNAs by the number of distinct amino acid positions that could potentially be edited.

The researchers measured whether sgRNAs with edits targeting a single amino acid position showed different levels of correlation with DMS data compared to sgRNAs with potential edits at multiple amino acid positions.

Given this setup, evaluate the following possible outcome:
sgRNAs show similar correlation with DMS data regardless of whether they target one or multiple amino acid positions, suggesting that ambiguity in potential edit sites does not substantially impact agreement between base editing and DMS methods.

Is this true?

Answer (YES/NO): NO